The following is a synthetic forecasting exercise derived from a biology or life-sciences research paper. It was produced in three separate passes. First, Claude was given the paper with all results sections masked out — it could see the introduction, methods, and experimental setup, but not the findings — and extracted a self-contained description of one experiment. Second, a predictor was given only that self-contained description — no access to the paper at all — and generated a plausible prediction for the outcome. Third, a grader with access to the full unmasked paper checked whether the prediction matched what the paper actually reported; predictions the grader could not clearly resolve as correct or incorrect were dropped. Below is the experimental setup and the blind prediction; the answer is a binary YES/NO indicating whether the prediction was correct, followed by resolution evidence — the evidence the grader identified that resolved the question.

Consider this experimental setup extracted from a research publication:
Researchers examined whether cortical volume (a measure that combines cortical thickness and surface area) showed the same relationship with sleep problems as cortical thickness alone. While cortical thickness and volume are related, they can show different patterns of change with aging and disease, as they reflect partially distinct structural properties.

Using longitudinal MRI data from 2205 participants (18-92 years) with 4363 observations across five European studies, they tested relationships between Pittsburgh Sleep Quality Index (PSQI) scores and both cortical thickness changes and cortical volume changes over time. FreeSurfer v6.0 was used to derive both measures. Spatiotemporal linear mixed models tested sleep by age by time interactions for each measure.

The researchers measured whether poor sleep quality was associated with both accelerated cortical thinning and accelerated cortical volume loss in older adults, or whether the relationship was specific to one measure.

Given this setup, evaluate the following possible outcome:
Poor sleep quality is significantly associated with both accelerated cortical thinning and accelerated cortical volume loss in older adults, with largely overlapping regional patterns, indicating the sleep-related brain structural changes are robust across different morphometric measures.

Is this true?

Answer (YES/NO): NO